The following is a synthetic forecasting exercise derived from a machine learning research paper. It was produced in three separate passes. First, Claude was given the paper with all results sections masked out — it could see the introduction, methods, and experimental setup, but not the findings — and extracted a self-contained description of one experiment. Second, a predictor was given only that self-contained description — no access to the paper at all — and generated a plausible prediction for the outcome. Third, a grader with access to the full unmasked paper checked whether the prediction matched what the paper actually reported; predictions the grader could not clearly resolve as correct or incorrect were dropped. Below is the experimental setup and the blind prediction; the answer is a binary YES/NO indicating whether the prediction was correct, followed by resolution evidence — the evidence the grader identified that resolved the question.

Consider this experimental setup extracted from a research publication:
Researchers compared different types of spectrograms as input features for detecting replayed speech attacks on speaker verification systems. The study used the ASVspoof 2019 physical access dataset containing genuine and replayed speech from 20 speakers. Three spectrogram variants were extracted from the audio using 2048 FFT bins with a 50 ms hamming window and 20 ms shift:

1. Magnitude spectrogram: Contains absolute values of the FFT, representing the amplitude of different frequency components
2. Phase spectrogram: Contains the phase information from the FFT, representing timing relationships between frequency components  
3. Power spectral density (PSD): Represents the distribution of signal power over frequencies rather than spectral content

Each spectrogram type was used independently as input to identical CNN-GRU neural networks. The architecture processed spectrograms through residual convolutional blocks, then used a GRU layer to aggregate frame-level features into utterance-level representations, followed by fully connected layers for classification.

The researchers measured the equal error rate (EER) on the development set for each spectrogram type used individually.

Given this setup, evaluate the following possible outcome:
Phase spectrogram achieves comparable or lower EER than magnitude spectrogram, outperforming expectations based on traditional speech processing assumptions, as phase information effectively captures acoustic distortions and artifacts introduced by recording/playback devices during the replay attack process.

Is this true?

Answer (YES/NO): NO